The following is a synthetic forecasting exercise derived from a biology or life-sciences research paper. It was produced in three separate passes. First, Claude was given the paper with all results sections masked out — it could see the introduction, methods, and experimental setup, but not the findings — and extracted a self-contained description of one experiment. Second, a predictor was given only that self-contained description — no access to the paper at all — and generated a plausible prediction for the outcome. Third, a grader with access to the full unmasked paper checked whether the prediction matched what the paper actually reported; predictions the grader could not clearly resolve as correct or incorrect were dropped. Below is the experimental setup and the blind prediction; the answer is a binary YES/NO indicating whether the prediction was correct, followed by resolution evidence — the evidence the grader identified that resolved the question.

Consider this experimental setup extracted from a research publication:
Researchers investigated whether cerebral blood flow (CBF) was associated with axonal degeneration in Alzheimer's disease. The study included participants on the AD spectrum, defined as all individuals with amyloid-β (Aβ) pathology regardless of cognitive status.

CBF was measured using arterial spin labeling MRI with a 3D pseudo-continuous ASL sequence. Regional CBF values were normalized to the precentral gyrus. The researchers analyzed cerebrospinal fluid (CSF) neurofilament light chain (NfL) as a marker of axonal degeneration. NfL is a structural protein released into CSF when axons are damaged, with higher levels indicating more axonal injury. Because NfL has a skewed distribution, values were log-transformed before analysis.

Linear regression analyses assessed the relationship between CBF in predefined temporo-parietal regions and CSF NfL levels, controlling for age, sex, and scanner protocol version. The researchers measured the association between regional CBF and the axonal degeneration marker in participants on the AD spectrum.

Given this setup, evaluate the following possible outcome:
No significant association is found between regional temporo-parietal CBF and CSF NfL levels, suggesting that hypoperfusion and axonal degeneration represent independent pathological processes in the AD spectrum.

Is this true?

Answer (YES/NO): YES